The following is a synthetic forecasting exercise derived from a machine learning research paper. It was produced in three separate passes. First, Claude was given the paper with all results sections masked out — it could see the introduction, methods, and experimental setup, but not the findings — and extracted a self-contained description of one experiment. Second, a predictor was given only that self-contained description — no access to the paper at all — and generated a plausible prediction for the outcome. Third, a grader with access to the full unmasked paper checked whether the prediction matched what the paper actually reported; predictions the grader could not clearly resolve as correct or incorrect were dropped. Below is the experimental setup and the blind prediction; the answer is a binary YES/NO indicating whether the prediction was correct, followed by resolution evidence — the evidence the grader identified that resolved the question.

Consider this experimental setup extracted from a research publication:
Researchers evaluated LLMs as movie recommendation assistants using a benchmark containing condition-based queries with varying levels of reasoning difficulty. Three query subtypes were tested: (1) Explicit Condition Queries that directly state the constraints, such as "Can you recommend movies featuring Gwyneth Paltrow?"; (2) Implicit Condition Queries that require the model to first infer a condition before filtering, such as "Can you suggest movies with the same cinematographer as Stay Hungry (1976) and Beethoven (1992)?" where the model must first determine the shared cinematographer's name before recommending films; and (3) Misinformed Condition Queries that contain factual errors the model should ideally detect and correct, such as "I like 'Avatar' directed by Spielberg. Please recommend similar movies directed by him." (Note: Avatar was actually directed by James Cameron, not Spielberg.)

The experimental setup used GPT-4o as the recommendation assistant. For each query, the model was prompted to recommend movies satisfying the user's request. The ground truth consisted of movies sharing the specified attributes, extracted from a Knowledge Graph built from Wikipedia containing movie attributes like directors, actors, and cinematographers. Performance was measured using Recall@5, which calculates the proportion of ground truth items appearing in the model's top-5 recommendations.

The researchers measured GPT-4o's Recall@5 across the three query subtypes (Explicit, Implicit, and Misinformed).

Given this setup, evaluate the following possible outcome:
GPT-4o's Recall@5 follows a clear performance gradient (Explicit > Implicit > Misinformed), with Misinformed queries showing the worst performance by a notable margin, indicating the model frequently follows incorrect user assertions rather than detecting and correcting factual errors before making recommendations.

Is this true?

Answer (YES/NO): NO